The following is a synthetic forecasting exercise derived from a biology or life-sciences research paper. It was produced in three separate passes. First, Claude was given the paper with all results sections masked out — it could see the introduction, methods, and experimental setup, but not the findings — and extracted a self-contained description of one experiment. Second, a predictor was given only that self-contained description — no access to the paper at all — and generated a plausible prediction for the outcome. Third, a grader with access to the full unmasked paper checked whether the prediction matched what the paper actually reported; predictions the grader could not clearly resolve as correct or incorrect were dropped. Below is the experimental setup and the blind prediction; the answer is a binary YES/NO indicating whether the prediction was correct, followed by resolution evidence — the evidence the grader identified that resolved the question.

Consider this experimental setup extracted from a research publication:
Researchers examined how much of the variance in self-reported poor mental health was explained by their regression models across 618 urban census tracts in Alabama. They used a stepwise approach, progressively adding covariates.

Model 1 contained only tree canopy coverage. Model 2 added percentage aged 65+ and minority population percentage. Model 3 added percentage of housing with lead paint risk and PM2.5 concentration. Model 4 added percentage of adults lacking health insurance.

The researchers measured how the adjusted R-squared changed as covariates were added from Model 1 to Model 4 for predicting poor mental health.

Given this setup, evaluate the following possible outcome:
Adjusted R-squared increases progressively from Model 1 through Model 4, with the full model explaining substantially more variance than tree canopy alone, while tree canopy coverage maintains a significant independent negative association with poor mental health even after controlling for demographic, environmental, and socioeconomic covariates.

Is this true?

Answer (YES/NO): NO